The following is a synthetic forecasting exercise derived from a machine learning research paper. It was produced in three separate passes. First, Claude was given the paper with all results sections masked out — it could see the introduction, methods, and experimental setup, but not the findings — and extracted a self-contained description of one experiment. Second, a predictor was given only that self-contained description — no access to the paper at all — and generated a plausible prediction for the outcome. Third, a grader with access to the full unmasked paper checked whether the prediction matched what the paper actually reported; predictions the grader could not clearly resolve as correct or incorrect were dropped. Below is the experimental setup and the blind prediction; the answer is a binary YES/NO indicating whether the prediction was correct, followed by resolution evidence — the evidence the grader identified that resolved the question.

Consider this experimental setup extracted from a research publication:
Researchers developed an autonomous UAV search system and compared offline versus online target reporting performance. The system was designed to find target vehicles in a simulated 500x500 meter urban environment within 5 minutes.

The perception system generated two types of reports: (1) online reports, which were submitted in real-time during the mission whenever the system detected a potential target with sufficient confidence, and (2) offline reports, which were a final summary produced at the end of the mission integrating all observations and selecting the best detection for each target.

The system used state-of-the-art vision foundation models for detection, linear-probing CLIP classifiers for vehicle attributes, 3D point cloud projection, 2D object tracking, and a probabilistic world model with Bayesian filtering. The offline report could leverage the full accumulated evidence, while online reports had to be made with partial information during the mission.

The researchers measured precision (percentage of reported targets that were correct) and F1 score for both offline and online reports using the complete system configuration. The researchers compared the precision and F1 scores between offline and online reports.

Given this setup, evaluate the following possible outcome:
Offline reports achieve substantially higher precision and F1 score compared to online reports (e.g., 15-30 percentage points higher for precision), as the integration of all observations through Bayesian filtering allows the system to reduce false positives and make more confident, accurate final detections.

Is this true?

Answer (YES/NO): NO